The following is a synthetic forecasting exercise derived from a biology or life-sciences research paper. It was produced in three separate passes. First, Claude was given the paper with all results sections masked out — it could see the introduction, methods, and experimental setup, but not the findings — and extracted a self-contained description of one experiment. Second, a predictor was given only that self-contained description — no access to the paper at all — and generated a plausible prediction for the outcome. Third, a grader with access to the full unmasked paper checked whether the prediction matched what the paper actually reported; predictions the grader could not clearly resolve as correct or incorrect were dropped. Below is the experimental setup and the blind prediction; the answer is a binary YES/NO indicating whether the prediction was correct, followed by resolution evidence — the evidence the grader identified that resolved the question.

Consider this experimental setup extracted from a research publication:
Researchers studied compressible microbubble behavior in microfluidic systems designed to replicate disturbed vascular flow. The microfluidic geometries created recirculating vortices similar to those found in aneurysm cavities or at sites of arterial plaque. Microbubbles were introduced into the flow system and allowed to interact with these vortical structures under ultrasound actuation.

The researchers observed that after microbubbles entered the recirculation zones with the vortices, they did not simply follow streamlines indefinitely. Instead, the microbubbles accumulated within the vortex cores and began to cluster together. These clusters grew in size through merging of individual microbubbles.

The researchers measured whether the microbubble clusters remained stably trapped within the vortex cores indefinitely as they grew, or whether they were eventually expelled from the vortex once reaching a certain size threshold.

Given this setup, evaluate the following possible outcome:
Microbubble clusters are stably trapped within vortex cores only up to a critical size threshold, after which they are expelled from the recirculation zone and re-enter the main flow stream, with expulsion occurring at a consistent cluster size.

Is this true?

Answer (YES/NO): NO